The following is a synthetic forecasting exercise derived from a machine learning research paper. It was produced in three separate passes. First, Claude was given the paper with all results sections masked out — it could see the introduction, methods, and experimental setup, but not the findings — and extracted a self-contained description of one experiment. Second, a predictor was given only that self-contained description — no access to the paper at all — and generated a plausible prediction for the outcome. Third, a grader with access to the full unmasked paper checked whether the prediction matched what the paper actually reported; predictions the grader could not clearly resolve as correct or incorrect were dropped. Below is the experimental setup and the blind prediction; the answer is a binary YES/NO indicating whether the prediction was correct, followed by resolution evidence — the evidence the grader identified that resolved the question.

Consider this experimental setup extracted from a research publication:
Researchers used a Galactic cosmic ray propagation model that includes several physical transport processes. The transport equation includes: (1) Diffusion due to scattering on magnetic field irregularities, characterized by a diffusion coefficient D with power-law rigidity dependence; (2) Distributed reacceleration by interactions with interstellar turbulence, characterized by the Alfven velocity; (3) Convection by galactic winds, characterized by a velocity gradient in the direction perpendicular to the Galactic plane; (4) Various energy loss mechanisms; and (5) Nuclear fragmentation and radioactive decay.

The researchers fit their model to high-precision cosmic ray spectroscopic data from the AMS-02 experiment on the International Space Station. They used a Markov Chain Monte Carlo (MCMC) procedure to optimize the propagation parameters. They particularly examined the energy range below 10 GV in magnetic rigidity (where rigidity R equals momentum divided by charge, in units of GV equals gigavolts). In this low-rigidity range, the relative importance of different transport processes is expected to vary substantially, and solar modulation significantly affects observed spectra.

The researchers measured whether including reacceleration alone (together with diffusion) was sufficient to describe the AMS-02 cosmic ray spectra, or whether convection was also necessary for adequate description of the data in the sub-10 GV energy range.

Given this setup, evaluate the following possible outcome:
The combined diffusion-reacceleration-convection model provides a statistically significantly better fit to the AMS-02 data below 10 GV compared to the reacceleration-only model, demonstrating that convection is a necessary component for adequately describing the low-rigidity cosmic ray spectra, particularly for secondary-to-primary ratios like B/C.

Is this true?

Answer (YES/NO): YES